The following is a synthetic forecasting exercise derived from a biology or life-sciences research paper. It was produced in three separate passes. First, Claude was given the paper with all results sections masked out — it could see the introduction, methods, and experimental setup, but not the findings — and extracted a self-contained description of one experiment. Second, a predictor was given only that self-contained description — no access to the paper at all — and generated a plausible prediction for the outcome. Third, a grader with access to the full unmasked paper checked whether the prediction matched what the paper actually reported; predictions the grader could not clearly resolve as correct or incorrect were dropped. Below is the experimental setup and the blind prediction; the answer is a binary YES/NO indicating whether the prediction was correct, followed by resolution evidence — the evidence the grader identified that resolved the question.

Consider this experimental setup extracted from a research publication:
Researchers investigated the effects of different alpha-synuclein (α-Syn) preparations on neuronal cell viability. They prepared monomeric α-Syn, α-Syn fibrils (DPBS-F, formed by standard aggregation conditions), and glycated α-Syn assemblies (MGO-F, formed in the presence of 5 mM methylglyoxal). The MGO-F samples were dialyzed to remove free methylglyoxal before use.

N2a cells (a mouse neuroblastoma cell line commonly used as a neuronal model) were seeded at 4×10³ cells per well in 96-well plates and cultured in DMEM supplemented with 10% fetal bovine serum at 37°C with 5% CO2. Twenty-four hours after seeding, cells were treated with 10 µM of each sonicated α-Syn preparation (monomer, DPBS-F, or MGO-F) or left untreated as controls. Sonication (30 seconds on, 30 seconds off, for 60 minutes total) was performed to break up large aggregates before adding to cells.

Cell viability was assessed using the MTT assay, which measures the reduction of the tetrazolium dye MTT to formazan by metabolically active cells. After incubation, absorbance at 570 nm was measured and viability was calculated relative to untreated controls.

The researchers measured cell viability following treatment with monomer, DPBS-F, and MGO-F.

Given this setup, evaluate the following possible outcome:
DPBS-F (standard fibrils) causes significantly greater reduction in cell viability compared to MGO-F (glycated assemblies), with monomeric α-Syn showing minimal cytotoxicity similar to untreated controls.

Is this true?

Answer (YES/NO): NO